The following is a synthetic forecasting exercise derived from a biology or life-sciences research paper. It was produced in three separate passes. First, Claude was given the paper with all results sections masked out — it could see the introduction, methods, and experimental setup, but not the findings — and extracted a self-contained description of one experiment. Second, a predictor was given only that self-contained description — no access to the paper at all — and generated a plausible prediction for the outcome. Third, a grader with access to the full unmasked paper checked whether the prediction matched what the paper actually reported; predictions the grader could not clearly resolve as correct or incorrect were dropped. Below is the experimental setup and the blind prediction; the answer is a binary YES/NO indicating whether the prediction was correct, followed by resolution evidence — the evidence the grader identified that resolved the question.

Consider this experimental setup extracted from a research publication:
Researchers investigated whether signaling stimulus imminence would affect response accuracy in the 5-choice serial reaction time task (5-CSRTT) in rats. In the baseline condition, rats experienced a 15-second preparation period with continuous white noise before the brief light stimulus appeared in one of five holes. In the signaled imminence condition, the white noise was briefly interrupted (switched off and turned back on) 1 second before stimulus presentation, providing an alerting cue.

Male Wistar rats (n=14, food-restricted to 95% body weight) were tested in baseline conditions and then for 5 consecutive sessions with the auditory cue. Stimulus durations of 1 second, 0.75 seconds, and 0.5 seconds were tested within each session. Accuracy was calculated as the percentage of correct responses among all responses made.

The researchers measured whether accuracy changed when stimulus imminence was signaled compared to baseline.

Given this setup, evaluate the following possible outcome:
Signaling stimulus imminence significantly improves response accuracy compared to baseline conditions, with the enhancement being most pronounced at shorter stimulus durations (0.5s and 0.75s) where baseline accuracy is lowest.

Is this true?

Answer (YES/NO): NO